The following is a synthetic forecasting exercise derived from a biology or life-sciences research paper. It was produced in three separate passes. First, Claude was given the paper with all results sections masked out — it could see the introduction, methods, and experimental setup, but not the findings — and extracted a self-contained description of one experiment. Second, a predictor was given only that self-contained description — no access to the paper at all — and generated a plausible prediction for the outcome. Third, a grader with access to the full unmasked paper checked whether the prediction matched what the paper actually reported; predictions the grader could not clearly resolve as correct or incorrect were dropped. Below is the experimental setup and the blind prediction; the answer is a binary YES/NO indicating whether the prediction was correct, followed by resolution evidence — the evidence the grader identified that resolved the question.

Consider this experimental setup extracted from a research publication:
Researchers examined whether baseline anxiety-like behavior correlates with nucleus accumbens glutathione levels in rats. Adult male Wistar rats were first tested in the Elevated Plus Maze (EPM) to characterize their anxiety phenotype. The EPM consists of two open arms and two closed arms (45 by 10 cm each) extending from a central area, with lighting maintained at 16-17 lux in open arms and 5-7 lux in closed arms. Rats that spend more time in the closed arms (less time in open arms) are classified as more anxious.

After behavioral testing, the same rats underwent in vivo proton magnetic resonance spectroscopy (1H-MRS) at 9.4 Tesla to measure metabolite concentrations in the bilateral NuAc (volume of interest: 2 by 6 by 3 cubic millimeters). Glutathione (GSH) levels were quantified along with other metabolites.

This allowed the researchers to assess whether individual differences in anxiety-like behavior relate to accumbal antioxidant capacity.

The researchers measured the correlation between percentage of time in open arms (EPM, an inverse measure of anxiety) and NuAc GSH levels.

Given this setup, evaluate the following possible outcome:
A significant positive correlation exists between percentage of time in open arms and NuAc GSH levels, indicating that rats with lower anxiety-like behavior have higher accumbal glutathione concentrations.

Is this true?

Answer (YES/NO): NO